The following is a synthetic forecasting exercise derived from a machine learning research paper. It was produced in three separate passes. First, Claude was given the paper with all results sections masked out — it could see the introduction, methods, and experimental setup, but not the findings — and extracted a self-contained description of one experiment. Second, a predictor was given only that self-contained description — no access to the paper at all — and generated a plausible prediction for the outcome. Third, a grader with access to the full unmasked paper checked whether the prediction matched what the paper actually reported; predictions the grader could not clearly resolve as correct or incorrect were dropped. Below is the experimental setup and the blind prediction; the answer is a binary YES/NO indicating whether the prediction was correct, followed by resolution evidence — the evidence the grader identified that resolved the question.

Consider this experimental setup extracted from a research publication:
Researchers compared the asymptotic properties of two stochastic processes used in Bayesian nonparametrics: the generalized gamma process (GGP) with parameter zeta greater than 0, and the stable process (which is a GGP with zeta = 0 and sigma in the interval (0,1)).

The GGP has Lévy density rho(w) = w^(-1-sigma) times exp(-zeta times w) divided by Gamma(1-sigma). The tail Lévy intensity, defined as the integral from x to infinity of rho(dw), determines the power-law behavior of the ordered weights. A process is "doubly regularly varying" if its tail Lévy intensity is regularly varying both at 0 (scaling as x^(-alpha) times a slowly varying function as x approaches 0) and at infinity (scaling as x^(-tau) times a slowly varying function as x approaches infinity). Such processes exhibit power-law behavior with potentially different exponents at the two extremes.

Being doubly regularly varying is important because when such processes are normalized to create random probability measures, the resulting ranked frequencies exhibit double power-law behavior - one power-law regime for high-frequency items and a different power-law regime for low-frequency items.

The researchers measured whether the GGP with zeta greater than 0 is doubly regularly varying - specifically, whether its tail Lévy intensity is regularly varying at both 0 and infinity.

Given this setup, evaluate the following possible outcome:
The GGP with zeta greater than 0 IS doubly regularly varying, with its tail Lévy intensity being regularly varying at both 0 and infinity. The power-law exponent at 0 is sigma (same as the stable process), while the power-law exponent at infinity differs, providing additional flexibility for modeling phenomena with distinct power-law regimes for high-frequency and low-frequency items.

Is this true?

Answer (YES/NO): NO